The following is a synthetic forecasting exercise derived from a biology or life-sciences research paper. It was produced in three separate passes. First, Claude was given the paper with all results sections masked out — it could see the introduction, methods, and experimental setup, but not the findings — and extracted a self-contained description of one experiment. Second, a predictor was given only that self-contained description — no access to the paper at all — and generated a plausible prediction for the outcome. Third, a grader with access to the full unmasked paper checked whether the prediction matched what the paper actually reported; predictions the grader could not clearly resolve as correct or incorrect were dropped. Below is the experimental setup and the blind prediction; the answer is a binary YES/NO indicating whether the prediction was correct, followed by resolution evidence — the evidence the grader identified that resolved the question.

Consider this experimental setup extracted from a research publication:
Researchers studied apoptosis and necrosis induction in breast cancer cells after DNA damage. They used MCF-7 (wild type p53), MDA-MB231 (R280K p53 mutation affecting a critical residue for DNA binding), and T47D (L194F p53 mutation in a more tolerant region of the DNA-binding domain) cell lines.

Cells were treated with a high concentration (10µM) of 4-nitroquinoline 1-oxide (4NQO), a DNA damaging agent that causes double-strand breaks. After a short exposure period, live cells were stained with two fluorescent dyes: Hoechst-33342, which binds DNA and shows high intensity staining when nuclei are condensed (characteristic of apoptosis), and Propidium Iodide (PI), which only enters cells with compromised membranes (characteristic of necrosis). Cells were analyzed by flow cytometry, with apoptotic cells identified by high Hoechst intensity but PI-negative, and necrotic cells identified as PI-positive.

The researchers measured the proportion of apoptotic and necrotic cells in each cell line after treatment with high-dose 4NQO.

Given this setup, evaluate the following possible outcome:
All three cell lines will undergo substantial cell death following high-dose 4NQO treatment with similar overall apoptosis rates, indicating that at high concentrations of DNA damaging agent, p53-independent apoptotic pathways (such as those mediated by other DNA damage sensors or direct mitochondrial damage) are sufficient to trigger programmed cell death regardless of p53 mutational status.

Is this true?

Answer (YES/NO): NO